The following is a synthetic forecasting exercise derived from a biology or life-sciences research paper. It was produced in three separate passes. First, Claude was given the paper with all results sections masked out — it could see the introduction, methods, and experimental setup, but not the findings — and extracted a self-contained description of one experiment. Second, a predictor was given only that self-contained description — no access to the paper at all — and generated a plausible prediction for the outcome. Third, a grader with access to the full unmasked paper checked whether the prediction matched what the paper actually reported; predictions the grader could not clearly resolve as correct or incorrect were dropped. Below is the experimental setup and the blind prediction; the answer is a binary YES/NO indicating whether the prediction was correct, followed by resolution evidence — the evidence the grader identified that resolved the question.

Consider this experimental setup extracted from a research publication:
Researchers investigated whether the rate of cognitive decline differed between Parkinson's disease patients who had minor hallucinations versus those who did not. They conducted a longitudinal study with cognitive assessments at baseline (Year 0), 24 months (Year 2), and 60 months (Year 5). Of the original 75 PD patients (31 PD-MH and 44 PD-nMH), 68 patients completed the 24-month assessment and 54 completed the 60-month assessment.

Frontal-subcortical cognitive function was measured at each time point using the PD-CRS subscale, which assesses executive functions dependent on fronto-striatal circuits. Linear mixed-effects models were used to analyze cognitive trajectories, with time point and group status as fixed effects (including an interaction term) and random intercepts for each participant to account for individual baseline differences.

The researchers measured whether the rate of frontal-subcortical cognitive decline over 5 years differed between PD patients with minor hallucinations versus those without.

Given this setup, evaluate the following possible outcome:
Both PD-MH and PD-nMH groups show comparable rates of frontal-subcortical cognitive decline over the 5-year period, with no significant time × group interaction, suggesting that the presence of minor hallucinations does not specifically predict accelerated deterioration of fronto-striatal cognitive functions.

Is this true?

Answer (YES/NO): NO